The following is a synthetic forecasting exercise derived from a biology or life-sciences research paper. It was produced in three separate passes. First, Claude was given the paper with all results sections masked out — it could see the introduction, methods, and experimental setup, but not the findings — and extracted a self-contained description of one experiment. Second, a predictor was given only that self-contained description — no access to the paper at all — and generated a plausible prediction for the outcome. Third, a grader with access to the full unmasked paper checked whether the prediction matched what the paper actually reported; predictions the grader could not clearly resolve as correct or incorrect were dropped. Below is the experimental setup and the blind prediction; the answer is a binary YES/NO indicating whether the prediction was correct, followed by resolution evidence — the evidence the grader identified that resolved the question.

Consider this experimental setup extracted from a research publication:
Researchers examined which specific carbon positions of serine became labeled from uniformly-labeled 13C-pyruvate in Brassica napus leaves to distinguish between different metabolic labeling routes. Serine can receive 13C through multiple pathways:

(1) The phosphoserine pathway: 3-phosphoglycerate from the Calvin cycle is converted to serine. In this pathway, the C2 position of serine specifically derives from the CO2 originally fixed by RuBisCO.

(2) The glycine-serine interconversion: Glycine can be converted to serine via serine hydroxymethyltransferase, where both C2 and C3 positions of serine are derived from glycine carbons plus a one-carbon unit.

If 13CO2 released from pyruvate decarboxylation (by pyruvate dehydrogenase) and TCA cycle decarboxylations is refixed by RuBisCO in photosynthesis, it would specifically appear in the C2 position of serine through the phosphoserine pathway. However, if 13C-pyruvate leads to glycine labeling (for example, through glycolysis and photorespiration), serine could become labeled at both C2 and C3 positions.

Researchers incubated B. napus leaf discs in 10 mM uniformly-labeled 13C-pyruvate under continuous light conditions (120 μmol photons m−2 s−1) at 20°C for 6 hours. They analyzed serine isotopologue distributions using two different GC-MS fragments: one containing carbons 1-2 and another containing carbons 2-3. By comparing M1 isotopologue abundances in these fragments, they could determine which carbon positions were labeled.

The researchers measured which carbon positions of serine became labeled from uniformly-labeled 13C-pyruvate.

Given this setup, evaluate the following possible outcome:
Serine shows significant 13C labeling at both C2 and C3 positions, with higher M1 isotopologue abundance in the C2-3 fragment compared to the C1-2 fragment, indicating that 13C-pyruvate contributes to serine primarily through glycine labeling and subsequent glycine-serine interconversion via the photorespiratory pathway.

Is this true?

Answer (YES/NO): NO